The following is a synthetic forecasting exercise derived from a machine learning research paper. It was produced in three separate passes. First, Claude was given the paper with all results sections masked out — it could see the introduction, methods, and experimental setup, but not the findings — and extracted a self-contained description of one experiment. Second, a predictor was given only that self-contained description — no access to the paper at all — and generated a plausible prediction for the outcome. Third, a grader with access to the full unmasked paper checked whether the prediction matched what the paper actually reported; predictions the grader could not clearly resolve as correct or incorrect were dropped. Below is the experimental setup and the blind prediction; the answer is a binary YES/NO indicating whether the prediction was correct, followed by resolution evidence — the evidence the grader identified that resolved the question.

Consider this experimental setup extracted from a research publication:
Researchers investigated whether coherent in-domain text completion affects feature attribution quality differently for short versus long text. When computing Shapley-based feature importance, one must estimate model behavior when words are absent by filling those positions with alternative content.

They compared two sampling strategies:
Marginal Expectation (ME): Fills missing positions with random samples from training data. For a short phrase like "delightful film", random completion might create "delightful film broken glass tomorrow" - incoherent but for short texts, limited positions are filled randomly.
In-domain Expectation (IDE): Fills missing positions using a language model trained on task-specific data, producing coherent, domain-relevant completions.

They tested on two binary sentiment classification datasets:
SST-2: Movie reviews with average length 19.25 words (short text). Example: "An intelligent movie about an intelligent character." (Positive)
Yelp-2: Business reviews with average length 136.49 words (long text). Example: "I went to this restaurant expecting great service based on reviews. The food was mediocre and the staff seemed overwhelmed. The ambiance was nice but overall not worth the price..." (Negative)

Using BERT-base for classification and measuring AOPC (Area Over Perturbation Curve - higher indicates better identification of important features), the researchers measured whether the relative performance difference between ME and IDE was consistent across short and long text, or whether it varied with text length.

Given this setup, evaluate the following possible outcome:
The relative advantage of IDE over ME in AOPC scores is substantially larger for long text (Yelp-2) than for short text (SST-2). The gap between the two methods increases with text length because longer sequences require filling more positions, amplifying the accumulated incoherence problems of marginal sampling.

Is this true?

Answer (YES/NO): NO